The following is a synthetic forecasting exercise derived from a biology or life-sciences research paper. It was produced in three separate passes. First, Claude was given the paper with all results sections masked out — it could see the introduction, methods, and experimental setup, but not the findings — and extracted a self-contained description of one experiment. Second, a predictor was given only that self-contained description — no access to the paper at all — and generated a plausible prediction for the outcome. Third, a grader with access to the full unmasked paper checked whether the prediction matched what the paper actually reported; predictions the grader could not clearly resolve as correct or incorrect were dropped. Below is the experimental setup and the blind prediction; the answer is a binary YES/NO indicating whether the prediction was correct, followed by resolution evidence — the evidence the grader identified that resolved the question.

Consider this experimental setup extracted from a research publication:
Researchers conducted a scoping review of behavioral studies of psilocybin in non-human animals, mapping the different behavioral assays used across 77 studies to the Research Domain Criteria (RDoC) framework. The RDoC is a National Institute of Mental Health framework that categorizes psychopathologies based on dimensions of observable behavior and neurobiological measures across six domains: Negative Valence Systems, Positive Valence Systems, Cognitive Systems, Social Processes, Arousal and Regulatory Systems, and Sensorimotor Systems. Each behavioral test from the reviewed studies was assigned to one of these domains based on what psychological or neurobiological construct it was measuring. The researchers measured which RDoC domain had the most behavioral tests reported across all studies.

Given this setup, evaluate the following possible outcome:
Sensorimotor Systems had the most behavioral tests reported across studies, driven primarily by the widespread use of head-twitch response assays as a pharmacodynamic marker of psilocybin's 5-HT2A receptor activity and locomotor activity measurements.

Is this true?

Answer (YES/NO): YES